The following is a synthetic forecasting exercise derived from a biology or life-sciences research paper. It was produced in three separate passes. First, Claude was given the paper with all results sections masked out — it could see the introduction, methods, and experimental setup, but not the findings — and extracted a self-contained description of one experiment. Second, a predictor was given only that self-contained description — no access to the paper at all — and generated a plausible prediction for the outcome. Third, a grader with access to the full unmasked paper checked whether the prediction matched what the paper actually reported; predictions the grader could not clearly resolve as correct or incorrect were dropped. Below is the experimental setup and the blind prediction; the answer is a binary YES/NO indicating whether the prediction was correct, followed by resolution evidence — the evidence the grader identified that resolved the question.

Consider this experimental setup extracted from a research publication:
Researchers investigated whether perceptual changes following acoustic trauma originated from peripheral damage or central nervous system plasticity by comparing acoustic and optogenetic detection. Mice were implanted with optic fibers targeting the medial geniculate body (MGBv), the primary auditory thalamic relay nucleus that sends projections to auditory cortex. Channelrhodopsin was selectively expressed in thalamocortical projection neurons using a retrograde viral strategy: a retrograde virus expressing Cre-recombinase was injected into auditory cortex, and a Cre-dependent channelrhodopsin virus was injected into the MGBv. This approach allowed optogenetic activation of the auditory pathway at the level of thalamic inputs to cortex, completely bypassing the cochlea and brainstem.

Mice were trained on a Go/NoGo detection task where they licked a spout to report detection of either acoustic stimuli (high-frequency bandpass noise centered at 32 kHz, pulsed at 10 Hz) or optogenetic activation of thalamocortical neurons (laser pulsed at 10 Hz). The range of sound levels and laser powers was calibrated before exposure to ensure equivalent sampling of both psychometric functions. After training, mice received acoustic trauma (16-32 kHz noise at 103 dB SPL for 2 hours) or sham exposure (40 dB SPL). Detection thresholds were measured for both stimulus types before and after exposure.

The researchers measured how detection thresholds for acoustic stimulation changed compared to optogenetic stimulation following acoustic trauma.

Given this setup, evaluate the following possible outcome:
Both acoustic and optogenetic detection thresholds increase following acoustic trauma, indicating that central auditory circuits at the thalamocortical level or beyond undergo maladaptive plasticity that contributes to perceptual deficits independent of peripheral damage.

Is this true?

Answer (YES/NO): NO